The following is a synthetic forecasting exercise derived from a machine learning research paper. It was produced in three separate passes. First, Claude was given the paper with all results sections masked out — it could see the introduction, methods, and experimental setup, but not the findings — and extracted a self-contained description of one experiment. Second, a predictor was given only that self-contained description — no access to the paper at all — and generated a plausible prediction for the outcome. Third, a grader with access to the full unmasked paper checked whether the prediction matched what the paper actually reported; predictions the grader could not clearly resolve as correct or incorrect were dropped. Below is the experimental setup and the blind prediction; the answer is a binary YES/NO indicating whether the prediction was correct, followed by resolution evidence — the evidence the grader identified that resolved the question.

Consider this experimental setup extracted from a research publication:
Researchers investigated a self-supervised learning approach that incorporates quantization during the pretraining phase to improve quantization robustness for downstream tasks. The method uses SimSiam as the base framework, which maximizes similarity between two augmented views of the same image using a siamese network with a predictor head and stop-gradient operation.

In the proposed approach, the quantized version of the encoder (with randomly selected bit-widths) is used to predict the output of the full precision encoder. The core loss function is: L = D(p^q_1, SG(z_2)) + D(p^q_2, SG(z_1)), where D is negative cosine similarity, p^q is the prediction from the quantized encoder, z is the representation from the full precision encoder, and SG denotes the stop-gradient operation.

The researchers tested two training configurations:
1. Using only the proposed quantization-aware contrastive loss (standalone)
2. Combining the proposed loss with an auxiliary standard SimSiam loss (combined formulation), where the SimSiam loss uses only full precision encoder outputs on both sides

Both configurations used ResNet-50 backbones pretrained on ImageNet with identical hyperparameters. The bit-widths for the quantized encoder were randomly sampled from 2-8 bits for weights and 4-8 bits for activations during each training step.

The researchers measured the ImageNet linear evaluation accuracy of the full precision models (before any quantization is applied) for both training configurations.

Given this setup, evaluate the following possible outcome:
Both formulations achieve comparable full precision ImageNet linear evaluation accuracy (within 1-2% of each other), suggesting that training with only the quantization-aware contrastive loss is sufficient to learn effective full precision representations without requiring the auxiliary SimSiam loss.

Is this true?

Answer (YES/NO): YES